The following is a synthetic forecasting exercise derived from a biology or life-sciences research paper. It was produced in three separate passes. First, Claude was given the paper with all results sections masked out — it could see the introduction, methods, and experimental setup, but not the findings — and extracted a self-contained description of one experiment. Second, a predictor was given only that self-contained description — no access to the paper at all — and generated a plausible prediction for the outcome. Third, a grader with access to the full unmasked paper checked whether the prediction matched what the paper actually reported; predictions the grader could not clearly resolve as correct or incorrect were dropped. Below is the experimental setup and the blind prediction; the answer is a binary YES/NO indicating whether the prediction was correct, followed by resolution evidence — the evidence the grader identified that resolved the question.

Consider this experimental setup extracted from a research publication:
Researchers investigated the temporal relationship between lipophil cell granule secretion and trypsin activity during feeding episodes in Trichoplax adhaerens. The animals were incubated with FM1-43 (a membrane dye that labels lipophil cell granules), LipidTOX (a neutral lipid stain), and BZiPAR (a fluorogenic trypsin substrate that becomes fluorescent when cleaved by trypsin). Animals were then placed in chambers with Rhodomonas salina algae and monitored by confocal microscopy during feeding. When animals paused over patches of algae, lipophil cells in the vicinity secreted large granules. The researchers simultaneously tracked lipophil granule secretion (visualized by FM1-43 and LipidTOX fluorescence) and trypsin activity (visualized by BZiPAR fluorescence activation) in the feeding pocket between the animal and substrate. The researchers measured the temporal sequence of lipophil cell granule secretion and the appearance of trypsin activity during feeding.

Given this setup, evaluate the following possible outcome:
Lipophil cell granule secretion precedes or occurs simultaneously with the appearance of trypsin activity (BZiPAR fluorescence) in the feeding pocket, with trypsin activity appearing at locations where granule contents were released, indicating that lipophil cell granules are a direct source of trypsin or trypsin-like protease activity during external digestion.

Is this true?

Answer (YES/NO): NO